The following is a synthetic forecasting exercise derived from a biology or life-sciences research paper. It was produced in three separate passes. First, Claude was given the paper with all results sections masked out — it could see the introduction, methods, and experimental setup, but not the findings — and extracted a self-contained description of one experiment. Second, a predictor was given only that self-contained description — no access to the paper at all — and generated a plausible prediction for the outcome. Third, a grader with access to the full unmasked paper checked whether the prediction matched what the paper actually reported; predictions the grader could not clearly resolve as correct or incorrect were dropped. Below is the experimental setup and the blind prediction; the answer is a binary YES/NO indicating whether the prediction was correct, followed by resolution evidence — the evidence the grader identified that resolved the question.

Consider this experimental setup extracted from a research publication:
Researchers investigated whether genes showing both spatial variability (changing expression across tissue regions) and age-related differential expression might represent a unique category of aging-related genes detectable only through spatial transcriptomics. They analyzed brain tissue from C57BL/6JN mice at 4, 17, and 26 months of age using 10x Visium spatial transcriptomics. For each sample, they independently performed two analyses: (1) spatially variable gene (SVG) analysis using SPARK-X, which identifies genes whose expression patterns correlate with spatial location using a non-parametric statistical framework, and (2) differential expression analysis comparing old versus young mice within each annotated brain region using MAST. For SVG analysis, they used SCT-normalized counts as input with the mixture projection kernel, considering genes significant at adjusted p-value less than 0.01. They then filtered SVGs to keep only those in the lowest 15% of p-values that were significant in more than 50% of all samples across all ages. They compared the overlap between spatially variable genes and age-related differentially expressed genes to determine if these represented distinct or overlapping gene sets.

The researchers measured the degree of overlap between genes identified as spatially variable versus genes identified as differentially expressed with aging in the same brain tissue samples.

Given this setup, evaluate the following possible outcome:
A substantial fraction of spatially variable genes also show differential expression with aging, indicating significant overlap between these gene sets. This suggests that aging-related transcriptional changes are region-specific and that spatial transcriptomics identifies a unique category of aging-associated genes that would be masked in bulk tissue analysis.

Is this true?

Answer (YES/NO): NO